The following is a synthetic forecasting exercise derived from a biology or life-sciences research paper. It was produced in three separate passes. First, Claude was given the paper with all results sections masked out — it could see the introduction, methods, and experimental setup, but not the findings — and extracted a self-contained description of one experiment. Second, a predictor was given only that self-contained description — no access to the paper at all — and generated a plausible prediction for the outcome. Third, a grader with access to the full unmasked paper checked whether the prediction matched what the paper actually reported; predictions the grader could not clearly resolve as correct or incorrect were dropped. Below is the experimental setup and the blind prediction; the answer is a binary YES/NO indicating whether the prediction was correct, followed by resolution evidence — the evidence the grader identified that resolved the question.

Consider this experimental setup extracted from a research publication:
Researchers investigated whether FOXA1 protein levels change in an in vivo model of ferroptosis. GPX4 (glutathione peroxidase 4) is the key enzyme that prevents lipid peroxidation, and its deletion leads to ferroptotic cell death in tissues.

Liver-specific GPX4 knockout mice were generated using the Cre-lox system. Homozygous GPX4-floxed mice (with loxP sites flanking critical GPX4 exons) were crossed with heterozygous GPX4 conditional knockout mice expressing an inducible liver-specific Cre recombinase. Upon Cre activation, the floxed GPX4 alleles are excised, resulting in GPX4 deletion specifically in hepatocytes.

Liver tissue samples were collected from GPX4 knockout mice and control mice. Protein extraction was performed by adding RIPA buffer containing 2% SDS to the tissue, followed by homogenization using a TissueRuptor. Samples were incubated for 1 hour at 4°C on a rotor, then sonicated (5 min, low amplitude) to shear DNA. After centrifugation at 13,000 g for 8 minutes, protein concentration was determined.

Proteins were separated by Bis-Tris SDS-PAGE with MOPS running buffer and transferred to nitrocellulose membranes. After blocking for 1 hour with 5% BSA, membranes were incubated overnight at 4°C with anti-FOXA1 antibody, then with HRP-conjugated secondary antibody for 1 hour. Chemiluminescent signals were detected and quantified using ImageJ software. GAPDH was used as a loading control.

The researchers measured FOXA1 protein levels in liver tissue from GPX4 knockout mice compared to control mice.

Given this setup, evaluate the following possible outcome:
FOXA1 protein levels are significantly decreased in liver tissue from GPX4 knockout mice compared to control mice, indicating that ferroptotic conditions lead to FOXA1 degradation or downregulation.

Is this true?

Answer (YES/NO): NO